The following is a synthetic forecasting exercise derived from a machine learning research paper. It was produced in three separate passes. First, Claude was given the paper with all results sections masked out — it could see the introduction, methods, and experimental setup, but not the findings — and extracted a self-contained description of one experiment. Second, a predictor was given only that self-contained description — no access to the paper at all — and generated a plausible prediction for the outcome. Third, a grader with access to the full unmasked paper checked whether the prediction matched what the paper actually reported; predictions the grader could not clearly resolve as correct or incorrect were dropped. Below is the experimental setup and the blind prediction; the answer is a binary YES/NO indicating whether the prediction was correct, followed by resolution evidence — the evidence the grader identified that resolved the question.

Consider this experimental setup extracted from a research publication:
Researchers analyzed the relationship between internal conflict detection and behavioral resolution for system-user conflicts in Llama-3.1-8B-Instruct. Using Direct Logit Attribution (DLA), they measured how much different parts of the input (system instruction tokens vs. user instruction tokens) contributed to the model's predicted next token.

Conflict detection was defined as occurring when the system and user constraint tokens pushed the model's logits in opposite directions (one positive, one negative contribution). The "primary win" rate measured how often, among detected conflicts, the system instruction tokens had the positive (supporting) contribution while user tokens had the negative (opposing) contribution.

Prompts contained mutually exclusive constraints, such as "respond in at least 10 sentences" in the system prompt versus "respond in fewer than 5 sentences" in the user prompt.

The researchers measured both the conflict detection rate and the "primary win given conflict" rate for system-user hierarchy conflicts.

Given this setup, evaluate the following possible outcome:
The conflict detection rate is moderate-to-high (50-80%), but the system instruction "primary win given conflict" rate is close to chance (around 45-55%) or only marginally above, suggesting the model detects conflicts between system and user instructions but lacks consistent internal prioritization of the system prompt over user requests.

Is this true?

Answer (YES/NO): NO